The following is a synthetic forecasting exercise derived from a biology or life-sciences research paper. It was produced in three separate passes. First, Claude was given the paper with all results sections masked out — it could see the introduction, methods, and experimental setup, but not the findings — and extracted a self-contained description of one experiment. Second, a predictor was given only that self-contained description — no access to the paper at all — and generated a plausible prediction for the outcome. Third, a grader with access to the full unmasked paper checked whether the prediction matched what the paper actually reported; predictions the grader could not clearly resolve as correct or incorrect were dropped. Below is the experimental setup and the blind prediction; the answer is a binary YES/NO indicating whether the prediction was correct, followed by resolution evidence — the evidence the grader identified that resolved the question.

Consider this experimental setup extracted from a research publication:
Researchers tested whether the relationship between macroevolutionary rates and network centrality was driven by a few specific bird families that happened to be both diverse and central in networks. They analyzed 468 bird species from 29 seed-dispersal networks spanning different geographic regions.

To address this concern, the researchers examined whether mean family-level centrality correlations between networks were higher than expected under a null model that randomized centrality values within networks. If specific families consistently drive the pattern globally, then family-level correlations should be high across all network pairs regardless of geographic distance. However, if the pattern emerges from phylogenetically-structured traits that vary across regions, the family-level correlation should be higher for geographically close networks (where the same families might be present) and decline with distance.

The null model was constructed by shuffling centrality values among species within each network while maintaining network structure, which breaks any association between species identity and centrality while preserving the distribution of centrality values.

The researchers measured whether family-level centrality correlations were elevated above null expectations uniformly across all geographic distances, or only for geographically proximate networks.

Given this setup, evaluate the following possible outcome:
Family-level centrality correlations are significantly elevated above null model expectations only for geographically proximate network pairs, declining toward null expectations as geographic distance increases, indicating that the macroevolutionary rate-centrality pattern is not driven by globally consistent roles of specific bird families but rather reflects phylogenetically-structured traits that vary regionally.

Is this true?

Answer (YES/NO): YES